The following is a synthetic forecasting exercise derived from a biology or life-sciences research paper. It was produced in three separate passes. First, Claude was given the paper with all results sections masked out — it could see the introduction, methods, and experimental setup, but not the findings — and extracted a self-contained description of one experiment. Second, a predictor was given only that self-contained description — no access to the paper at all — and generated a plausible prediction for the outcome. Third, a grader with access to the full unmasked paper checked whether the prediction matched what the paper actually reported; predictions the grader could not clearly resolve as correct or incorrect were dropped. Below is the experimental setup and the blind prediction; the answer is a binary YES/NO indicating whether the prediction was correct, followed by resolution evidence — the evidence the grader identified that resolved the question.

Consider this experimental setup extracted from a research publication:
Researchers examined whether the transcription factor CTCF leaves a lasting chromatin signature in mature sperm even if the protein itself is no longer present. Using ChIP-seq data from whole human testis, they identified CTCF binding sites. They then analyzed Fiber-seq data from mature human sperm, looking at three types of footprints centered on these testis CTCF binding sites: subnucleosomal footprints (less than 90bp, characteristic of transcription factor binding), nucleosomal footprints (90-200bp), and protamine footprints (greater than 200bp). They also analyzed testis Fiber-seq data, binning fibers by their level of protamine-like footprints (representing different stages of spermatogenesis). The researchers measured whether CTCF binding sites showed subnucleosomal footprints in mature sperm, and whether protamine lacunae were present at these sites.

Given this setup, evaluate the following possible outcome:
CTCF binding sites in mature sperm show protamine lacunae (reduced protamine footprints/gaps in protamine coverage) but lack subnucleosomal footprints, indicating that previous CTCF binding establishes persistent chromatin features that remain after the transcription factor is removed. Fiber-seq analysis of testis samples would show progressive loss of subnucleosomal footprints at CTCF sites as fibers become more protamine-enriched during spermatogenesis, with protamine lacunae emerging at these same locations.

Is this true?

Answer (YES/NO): YES